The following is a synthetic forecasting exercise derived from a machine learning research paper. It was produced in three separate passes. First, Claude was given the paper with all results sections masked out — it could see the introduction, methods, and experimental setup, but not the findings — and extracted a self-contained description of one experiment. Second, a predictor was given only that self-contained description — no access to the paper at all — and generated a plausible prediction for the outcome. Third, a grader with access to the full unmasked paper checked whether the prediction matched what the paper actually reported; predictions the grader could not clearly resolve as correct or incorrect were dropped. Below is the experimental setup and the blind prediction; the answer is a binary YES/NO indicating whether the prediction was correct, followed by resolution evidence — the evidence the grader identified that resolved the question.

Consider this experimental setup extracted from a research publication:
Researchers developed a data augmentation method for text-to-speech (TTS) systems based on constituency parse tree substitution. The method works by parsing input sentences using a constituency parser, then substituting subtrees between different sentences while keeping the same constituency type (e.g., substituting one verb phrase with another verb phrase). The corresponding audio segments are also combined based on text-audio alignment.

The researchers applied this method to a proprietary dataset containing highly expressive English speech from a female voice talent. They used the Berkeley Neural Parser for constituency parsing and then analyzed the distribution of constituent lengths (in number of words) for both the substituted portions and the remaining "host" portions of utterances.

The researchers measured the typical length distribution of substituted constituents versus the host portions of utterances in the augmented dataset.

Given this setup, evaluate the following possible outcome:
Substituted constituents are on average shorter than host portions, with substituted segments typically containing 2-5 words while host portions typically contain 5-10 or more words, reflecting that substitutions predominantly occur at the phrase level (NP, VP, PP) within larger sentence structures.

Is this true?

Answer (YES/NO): NO